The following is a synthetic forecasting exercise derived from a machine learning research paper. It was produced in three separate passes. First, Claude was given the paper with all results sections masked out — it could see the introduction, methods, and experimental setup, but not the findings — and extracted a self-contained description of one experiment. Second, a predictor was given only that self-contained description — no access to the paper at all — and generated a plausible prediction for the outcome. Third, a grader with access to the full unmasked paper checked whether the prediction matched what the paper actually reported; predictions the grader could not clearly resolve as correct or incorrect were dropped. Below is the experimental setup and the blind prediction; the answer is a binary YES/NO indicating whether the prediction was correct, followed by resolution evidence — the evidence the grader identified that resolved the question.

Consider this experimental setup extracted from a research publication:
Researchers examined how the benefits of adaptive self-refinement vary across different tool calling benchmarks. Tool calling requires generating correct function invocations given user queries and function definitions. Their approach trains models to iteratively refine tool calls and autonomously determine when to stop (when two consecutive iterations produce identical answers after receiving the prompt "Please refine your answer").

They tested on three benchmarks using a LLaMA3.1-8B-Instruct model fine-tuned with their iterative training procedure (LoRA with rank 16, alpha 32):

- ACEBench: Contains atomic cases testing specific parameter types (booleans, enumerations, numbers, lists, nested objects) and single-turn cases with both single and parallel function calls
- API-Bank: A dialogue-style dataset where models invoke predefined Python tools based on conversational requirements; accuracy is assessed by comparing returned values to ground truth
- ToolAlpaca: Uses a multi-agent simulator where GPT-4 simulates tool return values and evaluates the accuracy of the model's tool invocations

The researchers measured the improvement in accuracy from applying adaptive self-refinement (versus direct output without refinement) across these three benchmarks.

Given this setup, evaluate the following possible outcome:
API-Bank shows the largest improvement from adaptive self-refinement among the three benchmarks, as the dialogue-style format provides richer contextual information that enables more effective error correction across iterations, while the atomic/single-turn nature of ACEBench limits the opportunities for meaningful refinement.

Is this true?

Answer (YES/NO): YES